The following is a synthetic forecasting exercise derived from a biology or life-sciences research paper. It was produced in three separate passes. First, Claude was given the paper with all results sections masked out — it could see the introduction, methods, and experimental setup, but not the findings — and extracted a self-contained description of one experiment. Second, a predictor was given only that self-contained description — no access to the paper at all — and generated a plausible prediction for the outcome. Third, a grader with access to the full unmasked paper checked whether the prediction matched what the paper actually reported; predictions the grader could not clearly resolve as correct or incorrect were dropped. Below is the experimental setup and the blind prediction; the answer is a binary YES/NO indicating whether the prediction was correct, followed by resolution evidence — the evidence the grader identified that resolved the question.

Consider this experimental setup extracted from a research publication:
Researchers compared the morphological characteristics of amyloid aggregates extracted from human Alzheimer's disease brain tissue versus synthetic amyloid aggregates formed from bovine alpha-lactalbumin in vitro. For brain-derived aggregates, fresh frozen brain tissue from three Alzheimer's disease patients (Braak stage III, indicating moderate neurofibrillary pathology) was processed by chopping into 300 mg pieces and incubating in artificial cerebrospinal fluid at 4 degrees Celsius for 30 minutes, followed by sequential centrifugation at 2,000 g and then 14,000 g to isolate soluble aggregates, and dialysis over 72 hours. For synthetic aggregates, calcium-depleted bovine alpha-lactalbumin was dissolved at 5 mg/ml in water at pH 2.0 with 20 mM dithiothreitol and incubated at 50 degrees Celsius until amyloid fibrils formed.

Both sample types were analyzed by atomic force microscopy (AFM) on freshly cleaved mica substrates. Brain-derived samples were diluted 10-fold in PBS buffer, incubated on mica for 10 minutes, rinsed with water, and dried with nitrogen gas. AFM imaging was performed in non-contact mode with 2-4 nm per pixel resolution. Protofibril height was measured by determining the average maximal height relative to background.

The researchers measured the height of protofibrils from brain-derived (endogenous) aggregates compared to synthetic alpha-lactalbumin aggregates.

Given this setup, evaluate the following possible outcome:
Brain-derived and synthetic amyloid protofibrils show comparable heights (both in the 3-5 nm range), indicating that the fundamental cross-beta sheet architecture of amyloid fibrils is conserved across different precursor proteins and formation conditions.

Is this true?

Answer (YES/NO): NO